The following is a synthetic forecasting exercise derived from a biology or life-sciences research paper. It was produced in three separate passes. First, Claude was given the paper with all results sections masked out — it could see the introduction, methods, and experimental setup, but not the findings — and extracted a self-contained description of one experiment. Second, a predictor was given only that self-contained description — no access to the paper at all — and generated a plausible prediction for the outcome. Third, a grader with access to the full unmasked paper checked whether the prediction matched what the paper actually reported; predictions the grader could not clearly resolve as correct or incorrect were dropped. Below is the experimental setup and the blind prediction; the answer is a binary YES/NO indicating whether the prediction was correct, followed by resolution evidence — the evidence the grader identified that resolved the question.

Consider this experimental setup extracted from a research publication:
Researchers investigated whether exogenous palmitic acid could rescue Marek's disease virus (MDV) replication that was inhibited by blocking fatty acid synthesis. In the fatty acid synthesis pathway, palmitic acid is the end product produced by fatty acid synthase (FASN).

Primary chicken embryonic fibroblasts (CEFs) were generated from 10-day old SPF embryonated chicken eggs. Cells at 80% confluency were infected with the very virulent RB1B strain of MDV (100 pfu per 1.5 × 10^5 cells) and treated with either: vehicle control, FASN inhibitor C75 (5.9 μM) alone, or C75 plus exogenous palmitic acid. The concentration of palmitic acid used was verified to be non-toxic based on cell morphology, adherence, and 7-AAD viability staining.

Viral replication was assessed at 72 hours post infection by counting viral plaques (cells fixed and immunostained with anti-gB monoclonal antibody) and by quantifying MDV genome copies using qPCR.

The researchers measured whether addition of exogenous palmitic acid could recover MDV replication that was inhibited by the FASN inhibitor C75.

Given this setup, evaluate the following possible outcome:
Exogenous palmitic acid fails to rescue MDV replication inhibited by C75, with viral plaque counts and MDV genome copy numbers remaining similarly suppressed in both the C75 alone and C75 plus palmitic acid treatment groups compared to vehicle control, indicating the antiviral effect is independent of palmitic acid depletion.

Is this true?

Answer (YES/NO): NO